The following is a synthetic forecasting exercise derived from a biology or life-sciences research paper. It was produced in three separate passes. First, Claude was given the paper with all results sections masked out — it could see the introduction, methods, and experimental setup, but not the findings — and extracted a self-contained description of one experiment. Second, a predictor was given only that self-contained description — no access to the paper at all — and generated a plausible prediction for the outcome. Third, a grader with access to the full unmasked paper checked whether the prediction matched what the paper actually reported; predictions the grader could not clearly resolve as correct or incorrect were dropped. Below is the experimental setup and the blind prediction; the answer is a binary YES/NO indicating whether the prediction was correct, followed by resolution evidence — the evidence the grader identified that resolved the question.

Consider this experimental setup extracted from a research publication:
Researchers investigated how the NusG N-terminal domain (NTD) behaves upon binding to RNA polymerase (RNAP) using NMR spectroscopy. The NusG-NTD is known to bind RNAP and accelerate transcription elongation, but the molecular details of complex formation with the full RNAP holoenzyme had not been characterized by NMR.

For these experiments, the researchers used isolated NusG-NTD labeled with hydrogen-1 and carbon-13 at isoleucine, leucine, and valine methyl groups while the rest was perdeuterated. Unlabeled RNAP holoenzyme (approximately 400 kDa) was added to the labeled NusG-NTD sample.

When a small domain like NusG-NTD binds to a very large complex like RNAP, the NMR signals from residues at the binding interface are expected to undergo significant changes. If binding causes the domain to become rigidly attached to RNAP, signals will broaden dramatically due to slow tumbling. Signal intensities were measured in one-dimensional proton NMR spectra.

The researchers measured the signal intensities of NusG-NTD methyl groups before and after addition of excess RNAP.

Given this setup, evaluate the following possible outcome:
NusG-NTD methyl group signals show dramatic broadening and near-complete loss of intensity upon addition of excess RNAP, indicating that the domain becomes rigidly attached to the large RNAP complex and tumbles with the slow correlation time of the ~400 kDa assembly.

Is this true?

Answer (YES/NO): YES